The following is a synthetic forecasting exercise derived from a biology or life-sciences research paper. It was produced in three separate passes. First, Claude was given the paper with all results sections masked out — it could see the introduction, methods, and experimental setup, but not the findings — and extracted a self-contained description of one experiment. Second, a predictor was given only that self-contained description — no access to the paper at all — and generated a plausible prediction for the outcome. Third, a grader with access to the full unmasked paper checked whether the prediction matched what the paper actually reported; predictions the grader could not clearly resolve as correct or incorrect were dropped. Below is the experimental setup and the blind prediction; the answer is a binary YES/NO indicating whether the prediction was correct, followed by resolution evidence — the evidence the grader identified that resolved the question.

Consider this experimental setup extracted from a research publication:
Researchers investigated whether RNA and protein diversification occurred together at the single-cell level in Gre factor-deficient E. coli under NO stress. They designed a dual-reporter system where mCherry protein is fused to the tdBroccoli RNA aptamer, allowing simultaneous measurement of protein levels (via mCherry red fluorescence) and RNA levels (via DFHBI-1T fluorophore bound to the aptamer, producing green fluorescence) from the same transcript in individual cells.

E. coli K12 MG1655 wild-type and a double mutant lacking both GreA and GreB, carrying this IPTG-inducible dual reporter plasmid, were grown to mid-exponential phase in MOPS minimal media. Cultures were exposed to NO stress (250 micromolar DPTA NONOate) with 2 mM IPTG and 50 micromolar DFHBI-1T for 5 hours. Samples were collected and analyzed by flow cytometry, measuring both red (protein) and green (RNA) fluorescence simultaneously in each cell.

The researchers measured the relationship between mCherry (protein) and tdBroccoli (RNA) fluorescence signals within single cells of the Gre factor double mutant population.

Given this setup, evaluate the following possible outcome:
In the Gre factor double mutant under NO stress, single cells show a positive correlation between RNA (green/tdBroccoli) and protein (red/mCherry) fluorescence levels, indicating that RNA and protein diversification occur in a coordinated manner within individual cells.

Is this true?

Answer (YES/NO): YES